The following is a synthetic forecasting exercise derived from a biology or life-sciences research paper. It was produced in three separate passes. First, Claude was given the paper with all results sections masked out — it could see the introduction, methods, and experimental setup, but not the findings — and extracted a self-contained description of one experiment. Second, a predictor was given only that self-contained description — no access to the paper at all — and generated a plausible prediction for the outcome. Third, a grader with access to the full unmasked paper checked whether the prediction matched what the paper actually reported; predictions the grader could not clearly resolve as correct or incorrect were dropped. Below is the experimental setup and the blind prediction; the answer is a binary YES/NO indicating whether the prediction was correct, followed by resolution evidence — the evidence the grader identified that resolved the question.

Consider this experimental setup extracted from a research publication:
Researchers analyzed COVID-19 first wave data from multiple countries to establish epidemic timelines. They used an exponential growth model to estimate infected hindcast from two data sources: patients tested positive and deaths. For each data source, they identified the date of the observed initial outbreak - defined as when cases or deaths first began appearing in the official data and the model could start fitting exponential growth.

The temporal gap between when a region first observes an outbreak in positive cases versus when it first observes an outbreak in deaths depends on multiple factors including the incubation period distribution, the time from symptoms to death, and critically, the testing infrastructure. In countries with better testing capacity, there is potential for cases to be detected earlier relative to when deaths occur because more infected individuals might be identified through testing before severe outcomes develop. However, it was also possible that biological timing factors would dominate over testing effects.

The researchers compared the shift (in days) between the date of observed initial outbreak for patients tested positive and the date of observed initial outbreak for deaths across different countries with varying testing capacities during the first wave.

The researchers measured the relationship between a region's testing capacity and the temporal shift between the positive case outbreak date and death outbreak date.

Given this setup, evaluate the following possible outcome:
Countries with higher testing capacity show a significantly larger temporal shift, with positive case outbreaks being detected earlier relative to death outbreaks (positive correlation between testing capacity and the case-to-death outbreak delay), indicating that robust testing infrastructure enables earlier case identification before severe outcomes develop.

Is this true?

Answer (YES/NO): YES